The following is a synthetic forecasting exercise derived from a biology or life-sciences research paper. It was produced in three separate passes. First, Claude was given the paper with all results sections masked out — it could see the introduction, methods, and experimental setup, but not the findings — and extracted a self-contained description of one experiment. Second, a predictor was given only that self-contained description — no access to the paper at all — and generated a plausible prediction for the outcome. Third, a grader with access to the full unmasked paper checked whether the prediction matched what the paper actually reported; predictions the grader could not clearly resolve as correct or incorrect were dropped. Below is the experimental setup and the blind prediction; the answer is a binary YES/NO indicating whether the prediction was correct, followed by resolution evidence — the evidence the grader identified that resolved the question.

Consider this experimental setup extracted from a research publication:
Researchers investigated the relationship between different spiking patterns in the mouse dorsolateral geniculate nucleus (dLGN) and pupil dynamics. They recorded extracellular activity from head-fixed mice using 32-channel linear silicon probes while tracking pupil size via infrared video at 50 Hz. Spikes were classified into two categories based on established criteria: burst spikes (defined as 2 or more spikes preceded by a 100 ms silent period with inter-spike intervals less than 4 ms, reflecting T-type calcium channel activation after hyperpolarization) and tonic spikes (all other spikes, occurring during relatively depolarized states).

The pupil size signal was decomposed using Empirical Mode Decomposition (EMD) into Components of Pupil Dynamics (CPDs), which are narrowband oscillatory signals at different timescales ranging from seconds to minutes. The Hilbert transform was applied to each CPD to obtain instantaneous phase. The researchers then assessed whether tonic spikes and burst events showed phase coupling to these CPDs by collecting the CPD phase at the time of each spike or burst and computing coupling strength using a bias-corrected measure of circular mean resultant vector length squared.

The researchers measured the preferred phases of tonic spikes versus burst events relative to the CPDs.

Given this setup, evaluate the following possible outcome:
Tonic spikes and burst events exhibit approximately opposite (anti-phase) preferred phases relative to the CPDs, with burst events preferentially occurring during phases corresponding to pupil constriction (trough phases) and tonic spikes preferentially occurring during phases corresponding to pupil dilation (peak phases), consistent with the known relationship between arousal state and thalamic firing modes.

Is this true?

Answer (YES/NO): YES